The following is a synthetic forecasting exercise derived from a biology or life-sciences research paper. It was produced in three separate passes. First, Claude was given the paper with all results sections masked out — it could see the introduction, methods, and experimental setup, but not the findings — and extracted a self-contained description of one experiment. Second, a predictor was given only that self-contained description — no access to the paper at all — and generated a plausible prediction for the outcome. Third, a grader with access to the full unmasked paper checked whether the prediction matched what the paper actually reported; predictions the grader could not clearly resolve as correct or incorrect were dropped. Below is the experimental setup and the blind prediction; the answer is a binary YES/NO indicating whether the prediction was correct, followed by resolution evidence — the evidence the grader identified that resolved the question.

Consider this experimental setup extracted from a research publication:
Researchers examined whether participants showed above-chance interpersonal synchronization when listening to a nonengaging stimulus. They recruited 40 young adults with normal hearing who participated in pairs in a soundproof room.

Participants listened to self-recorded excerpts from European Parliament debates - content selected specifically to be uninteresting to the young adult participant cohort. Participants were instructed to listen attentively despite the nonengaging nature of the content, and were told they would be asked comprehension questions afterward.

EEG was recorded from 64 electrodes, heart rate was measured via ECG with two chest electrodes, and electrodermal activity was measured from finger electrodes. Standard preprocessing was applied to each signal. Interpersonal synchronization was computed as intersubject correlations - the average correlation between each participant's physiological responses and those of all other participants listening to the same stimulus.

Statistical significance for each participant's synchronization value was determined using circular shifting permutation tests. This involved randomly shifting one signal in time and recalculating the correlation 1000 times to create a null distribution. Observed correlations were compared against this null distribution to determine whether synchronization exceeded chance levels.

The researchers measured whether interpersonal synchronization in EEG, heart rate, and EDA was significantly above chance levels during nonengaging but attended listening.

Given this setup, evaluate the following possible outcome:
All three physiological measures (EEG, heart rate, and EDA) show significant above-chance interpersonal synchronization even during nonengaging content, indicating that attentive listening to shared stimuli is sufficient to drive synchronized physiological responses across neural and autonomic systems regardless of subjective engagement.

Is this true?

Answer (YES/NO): YES